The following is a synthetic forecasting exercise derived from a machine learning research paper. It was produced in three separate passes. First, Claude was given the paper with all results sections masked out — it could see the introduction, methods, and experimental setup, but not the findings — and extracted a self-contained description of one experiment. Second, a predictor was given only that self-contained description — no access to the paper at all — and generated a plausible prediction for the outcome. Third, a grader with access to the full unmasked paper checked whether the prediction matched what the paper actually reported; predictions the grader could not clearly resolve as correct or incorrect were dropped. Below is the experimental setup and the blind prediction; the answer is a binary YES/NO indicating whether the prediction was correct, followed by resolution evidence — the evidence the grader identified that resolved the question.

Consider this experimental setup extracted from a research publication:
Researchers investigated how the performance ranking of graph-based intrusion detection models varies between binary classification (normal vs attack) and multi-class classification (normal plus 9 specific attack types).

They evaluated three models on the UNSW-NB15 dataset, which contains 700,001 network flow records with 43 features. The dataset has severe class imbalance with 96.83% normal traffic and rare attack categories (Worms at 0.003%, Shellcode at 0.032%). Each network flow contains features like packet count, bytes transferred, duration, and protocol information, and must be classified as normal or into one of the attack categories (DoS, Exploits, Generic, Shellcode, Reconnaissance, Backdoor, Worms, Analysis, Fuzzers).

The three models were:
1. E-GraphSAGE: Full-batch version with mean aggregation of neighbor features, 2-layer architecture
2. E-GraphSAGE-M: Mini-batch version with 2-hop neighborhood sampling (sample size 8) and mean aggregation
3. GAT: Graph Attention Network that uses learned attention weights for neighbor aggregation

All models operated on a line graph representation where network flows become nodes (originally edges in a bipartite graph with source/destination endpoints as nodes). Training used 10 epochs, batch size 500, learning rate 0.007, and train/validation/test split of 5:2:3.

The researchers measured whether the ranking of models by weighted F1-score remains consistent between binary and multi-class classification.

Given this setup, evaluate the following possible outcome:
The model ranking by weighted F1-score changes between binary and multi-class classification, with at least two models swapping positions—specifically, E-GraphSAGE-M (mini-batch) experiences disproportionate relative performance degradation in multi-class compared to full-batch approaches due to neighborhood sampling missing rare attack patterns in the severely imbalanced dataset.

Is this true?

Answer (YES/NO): NO